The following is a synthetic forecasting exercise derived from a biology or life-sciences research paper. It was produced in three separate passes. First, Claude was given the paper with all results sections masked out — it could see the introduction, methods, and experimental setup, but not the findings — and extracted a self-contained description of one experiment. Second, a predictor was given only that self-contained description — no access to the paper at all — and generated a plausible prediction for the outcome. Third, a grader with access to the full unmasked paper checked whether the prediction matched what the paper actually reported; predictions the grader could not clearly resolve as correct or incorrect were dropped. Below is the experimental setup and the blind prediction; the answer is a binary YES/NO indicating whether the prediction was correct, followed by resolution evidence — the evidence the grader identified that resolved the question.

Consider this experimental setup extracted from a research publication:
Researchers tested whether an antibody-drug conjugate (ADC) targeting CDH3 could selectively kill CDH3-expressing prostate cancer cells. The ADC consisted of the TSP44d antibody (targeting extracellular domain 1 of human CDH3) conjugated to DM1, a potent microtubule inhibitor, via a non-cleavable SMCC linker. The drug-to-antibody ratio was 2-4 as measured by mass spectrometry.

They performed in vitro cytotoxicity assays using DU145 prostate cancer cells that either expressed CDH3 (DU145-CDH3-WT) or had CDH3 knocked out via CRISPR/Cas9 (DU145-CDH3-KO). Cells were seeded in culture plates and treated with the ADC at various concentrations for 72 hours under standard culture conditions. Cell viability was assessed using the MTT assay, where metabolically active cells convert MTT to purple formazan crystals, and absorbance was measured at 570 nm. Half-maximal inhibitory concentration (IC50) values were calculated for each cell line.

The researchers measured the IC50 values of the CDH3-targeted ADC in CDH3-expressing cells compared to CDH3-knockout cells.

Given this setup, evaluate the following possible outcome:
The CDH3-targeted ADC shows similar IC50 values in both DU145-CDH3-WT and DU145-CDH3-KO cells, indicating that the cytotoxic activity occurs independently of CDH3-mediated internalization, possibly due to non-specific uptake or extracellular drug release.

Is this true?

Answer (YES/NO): NO